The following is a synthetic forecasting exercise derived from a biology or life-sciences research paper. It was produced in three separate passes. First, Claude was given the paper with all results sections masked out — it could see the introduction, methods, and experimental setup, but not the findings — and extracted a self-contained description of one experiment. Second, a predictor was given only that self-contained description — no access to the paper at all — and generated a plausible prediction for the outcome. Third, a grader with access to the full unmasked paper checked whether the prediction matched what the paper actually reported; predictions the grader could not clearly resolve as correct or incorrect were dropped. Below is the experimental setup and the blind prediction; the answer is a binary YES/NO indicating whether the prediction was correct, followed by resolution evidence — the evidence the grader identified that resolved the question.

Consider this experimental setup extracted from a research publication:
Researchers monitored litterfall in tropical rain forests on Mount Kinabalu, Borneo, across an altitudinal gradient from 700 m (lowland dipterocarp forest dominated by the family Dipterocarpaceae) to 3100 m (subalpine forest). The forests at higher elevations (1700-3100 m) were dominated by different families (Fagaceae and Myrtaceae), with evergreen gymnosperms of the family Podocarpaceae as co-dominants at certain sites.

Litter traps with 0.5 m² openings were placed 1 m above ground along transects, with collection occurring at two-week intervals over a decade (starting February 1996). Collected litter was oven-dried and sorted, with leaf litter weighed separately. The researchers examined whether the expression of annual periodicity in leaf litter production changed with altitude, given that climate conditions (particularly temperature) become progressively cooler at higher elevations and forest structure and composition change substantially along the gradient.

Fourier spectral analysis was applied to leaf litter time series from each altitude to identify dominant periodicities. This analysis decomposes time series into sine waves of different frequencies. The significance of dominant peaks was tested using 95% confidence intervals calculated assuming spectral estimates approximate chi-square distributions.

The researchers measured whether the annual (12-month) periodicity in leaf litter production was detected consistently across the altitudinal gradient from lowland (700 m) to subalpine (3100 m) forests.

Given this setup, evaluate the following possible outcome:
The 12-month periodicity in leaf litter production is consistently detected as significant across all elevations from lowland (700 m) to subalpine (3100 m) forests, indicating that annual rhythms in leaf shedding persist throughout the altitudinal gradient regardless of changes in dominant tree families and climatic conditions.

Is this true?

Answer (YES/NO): NO